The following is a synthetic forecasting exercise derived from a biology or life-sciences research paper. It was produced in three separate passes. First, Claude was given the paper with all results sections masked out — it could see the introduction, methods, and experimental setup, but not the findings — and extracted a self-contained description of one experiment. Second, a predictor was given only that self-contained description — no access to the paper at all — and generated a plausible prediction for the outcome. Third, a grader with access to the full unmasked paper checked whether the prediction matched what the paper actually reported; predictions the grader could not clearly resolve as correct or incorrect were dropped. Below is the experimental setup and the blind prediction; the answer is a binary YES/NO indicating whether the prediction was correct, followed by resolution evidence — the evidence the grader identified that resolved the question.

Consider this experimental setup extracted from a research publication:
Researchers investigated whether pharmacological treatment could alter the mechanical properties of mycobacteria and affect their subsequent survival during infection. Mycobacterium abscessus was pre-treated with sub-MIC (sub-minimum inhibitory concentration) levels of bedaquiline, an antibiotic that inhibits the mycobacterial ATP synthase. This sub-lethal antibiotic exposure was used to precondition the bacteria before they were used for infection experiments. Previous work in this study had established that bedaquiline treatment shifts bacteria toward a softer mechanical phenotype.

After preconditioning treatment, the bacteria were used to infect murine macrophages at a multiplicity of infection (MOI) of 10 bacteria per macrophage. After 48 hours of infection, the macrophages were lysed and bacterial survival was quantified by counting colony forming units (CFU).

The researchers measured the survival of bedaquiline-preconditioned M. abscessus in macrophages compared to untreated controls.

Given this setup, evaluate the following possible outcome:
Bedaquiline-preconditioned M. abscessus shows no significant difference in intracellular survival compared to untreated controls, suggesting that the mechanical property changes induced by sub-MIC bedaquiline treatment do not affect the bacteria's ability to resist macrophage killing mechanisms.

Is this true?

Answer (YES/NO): NO